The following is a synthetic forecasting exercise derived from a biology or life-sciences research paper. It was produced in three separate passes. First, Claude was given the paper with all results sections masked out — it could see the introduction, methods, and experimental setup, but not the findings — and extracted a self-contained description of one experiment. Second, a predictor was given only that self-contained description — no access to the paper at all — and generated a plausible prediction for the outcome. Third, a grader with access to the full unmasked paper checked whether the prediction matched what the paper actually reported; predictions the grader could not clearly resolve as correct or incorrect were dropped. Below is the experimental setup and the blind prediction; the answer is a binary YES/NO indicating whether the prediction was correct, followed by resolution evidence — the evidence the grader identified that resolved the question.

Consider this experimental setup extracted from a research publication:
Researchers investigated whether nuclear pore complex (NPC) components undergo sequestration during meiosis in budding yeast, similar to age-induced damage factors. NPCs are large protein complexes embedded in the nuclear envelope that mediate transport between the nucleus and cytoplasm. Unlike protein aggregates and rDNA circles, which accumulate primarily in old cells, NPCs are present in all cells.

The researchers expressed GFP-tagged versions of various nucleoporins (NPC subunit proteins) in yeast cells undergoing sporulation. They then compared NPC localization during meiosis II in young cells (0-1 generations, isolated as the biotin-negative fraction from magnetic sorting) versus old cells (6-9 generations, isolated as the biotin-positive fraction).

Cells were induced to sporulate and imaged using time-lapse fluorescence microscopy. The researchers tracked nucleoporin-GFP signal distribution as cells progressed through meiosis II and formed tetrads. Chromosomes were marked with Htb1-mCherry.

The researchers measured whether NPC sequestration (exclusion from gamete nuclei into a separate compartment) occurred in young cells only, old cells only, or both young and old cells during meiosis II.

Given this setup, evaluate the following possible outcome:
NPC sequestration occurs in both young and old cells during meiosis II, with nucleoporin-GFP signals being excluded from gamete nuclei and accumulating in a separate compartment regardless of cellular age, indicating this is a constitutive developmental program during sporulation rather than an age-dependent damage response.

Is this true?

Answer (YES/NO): YES